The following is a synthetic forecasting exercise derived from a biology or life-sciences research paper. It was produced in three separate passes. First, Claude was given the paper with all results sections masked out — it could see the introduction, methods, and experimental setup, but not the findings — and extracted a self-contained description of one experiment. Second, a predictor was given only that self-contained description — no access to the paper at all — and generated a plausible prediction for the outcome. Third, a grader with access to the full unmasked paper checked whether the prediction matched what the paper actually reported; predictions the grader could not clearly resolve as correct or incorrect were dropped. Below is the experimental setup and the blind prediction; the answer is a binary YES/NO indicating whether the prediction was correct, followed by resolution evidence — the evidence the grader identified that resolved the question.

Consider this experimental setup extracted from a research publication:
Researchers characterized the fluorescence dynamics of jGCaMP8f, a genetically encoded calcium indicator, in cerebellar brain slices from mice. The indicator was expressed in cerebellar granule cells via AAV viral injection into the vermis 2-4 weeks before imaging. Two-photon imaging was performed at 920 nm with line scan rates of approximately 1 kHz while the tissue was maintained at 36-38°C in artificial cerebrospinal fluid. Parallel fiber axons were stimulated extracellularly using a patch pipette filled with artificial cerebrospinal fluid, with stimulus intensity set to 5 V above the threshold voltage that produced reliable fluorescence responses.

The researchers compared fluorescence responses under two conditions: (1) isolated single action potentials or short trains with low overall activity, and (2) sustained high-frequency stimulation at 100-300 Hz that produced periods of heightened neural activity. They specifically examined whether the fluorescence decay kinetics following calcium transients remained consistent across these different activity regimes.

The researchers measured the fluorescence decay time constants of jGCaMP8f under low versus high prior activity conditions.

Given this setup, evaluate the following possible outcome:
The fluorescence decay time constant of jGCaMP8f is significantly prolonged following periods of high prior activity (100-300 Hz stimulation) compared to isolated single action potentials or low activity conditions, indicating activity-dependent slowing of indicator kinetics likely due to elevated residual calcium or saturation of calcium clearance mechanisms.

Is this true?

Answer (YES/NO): NO